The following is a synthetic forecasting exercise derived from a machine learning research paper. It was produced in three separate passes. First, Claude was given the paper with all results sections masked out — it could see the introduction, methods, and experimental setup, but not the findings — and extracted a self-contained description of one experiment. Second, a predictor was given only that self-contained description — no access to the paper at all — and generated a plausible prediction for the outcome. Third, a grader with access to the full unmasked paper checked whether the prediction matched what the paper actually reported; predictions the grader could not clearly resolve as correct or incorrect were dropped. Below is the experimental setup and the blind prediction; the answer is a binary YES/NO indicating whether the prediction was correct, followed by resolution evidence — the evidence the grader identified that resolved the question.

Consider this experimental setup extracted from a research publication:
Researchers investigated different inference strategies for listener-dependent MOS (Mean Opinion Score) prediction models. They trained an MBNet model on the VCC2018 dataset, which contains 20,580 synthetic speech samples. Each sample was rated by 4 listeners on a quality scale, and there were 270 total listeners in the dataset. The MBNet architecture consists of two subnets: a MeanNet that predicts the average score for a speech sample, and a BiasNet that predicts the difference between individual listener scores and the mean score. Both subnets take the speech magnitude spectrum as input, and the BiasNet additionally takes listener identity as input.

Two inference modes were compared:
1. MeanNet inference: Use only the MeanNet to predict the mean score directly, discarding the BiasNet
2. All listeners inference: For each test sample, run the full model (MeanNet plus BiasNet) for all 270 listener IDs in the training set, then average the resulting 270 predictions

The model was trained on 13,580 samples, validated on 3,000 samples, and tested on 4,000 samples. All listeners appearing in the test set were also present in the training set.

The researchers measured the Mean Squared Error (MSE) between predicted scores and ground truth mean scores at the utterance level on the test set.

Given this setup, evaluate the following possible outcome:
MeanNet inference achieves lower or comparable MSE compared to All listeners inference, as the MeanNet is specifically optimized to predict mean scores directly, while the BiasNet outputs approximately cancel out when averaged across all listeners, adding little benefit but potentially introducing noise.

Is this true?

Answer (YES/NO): NO